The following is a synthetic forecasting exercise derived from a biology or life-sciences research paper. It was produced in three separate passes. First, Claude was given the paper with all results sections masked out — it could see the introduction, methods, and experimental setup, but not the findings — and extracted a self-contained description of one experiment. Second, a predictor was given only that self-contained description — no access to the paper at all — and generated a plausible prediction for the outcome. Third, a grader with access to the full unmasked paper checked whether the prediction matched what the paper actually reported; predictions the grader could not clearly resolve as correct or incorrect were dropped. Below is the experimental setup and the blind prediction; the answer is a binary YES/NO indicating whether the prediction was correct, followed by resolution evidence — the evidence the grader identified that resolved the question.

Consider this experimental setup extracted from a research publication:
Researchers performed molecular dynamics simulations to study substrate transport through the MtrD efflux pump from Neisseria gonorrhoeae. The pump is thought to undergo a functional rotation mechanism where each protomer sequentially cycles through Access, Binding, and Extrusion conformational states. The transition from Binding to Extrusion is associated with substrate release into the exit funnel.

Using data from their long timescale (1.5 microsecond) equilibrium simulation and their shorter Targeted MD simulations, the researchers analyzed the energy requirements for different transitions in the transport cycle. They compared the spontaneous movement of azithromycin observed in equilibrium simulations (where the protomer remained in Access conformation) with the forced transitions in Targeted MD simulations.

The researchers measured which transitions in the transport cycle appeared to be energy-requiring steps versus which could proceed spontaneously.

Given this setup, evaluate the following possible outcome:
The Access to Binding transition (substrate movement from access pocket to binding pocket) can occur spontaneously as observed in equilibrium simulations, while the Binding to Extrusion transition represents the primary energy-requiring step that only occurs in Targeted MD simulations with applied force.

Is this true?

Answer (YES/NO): YES